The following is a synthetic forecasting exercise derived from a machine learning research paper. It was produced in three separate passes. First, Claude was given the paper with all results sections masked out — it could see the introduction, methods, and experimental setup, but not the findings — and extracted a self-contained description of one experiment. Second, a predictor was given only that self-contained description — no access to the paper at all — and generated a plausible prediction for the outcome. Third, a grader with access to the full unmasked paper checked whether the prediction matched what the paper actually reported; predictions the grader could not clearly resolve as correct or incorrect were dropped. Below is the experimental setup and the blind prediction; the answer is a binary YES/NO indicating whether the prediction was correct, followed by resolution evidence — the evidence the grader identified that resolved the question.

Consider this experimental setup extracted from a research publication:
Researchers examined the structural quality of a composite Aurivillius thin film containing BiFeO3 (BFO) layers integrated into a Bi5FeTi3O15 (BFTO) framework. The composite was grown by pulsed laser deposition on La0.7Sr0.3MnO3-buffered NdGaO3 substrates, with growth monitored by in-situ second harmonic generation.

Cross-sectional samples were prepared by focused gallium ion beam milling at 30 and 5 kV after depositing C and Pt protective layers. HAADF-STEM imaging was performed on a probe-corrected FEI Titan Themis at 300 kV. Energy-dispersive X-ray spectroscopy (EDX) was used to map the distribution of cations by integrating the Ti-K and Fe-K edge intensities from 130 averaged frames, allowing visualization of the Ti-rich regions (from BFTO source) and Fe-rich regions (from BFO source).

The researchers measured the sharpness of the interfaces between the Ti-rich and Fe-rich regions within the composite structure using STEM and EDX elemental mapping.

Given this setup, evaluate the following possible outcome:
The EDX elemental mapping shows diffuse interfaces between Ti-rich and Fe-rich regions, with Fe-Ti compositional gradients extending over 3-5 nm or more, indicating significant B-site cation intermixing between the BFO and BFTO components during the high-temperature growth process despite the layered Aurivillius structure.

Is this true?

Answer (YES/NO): NO